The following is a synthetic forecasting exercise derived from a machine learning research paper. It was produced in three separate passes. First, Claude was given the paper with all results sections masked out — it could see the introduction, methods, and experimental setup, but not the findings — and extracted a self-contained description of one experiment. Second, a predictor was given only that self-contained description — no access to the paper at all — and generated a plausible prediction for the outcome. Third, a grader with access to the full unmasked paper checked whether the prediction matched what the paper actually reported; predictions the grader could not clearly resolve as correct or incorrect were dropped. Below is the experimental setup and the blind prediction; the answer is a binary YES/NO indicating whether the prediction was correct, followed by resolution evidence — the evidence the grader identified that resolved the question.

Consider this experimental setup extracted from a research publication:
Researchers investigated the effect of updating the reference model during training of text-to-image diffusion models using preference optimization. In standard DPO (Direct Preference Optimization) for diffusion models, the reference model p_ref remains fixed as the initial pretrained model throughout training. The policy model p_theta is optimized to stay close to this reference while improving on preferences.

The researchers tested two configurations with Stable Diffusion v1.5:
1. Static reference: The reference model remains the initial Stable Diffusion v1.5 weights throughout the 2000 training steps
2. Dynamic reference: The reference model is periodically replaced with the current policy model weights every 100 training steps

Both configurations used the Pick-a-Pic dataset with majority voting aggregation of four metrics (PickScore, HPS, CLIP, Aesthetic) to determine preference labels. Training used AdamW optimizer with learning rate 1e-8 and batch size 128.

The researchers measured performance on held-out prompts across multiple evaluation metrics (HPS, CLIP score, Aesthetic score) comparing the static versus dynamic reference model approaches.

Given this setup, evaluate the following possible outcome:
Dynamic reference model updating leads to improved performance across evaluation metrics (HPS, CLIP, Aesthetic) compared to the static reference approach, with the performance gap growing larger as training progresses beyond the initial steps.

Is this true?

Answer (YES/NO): NO